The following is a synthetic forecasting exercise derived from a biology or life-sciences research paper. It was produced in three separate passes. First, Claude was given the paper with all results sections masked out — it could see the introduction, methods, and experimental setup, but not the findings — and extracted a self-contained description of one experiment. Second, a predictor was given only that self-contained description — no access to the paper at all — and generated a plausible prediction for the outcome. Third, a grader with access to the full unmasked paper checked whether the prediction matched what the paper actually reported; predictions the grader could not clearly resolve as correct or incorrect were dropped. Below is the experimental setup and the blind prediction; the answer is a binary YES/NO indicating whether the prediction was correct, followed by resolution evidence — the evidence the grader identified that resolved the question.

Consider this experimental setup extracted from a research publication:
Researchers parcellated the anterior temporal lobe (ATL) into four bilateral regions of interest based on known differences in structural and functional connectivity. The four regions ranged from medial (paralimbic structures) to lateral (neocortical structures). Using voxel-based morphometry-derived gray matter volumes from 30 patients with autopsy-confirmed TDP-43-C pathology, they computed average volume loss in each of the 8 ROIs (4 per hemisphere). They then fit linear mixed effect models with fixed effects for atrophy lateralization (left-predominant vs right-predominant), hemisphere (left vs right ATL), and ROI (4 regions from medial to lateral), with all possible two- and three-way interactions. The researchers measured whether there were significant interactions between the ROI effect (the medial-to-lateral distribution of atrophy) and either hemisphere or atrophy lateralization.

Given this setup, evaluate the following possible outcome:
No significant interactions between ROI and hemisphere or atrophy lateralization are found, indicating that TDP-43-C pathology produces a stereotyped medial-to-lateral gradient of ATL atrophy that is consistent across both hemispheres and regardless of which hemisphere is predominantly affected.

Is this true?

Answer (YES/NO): YES